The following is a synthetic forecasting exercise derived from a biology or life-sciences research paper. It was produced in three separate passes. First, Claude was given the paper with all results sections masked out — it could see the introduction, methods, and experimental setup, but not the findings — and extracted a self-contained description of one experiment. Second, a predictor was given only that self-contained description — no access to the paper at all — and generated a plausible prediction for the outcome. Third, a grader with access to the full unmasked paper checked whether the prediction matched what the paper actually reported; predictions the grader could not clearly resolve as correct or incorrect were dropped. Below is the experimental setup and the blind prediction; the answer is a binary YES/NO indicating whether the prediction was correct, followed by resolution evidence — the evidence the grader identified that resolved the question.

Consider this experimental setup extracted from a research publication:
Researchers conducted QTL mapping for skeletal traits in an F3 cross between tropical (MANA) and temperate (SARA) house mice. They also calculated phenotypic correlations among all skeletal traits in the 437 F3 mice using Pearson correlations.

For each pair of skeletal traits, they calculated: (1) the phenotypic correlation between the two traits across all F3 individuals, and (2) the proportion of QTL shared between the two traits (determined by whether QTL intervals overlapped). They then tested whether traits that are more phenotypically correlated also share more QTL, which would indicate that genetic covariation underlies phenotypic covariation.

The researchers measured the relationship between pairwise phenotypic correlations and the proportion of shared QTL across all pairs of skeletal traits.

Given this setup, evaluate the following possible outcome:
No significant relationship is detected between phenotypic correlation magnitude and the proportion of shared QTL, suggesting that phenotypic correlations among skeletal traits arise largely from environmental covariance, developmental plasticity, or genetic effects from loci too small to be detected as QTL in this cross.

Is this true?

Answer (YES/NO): NO